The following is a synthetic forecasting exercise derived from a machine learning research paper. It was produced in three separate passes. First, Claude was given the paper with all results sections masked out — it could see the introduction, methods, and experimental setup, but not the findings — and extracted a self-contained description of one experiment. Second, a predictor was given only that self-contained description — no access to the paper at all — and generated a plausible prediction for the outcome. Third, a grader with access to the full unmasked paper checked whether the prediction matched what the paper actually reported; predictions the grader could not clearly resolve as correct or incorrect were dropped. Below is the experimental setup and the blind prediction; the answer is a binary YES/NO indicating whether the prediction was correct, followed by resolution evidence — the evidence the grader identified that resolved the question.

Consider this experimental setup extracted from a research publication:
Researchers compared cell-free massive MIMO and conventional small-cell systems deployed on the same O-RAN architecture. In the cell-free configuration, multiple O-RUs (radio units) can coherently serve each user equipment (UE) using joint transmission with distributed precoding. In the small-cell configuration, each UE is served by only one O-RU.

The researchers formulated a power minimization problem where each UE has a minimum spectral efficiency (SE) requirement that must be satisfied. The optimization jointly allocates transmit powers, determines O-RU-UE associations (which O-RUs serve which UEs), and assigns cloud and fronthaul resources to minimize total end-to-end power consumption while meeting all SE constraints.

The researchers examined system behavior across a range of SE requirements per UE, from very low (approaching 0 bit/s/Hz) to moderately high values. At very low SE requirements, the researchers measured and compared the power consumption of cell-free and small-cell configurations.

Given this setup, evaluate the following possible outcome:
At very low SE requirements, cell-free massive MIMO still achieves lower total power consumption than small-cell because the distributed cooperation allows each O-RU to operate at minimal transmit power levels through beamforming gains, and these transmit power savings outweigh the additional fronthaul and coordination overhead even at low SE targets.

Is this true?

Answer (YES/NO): NO